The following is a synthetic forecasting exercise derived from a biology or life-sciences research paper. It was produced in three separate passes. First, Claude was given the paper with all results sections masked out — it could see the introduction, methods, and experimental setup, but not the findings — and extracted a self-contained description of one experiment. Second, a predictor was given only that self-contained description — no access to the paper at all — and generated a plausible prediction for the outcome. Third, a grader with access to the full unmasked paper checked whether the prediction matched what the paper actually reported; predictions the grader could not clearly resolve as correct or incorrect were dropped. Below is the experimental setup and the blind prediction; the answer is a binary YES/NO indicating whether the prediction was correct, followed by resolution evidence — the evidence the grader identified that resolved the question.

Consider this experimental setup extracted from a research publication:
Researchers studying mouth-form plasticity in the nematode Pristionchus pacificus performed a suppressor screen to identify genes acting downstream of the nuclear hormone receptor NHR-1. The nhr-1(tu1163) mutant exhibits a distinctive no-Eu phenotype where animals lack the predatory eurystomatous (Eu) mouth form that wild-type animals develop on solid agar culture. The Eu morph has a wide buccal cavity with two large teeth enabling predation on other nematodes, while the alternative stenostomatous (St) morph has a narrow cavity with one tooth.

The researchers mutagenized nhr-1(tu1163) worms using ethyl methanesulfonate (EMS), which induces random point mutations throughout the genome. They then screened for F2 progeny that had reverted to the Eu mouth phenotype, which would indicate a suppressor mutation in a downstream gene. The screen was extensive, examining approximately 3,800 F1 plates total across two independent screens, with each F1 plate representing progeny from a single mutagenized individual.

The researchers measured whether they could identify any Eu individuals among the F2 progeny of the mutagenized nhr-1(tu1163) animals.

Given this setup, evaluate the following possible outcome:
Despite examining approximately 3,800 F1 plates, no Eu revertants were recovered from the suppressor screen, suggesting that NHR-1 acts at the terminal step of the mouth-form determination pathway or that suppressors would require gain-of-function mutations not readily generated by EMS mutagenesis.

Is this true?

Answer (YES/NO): YES